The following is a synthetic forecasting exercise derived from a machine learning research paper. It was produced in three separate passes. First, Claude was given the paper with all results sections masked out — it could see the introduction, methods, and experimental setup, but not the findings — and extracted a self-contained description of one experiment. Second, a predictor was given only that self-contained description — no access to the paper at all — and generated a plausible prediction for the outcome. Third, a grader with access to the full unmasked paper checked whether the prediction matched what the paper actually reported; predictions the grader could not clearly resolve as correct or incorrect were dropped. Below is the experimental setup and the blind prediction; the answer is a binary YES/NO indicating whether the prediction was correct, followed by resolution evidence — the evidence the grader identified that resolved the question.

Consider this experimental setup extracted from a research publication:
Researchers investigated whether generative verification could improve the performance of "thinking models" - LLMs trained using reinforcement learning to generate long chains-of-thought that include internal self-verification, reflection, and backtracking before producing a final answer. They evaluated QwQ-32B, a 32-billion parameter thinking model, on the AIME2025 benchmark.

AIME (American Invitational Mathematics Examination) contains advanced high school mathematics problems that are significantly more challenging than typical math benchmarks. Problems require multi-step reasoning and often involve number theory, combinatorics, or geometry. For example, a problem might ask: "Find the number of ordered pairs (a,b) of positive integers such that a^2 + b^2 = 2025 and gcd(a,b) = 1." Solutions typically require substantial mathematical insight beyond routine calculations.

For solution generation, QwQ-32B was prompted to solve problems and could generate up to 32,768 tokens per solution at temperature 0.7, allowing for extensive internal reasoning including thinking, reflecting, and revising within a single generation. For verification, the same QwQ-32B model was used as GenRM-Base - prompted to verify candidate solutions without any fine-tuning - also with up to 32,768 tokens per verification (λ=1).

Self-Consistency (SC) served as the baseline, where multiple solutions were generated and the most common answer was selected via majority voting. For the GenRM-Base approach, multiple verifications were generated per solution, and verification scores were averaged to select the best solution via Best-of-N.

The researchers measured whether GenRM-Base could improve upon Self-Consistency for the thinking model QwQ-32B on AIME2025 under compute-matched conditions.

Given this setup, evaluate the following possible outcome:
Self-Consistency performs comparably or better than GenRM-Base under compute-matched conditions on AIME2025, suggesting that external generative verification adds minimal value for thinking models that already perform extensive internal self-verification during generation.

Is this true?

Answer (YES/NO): NO